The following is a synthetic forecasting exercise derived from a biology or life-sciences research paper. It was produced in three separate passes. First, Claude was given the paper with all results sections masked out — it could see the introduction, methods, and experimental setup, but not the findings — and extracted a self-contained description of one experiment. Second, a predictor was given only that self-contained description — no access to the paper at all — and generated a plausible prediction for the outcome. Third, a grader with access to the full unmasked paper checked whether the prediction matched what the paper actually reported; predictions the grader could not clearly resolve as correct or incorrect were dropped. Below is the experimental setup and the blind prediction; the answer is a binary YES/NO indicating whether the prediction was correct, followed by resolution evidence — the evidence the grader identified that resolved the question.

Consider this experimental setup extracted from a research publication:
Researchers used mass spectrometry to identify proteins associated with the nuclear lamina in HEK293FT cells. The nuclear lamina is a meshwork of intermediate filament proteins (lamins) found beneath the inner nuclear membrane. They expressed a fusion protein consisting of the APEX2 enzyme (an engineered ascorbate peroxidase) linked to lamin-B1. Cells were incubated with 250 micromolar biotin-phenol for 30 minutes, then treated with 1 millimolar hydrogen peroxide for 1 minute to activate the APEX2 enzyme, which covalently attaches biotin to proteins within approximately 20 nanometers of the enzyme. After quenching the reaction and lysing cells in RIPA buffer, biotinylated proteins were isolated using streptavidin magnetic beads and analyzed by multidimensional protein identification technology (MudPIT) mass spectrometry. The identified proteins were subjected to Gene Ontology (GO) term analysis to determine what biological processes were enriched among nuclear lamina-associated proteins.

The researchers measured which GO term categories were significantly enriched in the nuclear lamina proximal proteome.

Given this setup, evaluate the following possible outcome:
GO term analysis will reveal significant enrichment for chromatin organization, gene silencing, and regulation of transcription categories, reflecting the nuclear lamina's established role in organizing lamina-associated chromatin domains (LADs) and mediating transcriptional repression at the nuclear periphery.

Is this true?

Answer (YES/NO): NO